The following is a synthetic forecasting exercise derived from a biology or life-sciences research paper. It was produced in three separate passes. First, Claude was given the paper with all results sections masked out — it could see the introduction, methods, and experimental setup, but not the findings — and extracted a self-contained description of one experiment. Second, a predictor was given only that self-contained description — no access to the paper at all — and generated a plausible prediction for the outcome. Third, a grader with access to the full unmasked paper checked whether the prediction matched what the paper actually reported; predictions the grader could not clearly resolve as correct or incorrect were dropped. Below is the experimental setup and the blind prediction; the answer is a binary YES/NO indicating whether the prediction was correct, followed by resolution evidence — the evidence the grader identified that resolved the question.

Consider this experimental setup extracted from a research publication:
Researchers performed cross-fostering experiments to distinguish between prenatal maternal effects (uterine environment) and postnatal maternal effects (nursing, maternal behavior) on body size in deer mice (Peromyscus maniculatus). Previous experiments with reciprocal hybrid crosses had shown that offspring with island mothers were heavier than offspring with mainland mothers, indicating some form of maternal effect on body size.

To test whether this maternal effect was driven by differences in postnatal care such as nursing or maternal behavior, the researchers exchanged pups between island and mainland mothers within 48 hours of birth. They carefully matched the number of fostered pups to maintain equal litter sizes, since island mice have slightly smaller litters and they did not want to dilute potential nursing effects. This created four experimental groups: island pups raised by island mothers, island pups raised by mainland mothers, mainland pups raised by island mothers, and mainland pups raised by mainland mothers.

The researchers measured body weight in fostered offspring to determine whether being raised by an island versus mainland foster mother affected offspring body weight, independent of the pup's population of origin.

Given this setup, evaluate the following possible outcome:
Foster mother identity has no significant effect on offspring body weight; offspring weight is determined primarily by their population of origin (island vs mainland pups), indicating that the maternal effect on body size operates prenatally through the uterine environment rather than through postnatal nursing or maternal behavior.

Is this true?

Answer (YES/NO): YES